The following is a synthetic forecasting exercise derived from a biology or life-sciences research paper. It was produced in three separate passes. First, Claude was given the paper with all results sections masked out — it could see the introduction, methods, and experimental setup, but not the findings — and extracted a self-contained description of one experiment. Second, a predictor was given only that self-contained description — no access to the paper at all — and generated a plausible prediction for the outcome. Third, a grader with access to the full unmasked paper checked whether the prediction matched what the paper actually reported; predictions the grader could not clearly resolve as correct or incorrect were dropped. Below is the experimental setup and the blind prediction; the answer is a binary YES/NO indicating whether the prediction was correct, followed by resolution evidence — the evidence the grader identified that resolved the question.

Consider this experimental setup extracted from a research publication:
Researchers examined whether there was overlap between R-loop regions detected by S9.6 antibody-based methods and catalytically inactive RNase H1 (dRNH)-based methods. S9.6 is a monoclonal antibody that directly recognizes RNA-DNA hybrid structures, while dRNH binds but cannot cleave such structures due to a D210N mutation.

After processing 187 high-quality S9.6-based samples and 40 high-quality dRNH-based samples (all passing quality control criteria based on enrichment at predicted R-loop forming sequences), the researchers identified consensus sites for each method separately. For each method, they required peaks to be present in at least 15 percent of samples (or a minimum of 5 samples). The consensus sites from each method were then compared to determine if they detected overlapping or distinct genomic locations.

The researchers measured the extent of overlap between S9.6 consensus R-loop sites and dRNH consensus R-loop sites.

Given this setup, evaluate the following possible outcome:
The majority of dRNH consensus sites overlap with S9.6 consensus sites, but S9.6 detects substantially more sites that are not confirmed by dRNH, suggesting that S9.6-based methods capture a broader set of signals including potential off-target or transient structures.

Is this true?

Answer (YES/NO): NO